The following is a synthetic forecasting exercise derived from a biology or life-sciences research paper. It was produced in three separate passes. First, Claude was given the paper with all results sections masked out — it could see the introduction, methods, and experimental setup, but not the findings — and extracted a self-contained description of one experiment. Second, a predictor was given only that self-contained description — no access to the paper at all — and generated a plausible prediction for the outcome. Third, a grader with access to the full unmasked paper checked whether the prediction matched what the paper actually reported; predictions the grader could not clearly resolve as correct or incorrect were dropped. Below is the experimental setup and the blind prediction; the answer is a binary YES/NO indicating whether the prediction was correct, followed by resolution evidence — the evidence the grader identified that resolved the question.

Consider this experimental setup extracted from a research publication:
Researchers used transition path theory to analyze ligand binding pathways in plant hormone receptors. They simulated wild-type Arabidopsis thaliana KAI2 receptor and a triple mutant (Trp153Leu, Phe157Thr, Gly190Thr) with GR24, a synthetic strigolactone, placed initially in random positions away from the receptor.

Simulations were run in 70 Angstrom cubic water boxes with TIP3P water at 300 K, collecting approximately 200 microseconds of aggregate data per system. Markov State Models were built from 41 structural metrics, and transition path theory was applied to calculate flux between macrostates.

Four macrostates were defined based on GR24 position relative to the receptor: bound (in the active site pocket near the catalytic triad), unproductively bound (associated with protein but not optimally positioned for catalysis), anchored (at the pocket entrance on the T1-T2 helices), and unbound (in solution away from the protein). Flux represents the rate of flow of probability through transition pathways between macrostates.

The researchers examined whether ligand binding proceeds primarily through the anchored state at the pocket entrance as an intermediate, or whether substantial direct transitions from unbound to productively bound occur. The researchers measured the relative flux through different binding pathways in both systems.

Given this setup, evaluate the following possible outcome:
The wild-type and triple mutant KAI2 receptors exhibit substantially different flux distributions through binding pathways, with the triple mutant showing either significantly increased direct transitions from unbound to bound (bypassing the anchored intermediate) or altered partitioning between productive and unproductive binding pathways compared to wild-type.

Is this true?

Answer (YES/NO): YES